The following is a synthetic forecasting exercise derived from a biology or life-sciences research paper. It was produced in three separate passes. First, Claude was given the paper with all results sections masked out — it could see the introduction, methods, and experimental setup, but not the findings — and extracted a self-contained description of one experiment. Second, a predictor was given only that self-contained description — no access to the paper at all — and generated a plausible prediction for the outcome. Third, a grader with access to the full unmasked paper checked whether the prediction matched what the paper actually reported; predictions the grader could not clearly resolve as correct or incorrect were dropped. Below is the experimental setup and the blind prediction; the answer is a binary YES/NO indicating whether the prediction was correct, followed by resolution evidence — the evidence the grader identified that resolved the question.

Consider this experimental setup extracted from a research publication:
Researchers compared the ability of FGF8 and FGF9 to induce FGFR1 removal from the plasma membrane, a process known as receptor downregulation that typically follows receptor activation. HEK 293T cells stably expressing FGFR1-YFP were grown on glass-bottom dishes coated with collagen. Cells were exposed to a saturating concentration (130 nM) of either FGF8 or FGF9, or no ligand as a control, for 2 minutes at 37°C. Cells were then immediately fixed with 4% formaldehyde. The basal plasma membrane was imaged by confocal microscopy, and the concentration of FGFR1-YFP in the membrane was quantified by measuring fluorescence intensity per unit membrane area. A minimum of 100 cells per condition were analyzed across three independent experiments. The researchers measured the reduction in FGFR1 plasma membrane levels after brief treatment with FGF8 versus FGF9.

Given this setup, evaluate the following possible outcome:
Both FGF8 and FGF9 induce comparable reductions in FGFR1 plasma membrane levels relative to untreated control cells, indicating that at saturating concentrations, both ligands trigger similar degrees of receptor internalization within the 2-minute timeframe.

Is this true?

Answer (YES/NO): NO